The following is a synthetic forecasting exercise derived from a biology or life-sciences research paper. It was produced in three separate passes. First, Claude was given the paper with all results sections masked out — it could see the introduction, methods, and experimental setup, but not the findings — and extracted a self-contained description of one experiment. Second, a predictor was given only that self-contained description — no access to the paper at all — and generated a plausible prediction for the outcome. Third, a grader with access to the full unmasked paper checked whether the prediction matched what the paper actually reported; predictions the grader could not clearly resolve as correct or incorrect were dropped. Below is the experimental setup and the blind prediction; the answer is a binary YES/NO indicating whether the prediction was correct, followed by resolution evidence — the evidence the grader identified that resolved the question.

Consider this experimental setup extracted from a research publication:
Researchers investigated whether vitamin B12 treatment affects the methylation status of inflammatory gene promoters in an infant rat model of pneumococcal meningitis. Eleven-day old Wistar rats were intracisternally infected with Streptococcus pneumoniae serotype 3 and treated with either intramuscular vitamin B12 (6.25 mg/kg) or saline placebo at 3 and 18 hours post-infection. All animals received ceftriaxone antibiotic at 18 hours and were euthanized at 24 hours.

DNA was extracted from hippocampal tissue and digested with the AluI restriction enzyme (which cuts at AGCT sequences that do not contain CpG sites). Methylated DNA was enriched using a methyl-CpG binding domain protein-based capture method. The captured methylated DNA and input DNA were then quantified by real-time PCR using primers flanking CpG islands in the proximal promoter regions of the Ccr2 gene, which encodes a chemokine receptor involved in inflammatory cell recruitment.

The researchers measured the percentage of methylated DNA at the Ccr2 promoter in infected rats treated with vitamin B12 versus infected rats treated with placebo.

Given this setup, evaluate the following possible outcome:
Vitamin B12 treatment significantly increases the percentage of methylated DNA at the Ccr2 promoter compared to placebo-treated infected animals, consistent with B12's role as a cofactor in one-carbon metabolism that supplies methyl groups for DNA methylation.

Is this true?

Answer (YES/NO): NO